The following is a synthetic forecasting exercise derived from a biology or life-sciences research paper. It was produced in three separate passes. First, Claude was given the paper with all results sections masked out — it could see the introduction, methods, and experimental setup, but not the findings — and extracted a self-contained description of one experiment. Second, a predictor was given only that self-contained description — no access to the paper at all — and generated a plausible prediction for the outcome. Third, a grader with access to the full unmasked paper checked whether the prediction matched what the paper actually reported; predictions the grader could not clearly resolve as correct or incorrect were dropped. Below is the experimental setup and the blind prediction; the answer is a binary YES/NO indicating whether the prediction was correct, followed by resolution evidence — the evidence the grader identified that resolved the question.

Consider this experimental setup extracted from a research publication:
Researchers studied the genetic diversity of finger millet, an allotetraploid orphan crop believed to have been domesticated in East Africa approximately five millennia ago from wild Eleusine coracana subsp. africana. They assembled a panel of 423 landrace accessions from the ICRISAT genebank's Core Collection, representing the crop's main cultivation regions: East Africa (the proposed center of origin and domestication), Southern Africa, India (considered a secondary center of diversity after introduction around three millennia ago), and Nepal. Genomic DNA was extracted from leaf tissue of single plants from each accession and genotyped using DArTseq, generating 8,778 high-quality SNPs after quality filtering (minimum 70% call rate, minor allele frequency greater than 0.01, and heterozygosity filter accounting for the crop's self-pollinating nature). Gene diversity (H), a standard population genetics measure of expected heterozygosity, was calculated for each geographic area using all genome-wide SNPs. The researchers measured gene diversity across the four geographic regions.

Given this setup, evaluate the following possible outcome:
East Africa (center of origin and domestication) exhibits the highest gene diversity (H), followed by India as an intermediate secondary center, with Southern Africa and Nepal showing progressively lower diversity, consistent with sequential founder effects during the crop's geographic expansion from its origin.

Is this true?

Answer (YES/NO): NO